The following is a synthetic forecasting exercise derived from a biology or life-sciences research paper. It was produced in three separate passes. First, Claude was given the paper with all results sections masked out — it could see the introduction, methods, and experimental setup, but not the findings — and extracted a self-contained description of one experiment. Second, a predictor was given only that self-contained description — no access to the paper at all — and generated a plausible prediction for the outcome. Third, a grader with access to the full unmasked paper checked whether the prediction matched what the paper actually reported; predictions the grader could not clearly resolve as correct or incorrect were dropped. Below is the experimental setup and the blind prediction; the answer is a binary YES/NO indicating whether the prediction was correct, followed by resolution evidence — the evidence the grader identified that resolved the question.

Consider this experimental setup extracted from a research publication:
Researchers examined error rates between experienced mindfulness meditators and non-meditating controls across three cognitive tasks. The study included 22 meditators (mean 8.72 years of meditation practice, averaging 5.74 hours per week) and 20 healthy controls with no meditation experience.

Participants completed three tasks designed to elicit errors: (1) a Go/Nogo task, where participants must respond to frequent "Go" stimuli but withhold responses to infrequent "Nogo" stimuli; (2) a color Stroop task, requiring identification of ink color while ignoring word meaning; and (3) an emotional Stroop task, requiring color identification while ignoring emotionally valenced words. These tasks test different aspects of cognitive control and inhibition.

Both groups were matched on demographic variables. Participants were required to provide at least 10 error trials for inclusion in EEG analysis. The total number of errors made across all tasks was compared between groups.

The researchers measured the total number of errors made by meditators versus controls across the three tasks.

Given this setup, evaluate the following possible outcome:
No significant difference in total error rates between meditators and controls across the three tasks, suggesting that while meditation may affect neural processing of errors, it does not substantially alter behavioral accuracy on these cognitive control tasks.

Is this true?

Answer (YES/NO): YES